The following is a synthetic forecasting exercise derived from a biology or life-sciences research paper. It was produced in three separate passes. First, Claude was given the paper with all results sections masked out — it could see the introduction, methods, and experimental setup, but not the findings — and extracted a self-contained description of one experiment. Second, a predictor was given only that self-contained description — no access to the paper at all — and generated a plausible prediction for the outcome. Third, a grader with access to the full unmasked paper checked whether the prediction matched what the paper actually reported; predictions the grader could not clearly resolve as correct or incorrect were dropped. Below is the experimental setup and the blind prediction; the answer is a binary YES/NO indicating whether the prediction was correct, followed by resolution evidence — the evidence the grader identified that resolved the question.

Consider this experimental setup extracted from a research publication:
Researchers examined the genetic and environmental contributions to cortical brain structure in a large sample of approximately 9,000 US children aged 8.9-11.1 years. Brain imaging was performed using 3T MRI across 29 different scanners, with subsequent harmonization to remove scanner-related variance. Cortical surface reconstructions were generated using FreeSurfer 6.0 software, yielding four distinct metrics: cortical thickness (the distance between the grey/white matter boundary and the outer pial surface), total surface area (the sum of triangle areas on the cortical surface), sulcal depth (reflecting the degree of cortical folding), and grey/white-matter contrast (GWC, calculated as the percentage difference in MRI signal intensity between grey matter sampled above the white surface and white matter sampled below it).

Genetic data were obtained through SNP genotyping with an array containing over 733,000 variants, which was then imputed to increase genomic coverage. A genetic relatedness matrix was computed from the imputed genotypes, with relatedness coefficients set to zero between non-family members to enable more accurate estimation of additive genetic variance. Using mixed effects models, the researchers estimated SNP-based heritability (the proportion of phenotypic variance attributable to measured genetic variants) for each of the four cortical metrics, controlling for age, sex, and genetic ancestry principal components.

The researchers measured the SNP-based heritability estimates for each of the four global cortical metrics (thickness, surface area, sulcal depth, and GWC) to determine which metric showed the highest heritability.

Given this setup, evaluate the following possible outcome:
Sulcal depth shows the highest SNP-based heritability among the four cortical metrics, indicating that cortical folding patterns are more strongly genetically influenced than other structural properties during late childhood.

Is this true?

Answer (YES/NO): NO